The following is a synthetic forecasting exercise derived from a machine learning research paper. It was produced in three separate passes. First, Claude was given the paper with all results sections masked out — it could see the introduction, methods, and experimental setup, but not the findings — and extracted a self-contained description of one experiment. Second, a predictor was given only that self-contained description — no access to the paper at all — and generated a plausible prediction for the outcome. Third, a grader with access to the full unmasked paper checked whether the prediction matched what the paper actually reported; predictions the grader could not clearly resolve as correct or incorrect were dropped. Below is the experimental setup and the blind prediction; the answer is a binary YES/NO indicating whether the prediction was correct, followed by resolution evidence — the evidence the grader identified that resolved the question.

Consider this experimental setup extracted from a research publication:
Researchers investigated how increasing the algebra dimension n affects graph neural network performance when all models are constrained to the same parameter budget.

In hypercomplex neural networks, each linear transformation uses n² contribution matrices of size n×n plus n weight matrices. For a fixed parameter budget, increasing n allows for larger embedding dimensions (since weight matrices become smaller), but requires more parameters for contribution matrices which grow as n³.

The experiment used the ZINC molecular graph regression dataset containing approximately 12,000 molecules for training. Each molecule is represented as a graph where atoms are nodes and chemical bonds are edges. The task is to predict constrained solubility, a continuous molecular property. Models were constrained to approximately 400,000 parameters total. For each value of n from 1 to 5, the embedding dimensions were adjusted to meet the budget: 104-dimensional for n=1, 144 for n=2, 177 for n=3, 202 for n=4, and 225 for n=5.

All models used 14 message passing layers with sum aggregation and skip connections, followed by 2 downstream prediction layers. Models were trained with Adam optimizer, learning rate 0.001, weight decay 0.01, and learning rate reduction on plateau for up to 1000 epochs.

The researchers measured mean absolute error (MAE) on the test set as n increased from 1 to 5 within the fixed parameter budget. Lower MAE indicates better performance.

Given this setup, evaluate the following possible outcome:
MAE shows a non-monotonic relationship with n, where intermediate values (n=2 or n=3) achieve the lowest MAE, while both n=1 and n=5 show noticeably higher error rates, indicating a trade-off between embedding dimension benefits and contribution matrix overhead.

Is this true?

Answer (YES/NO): NO